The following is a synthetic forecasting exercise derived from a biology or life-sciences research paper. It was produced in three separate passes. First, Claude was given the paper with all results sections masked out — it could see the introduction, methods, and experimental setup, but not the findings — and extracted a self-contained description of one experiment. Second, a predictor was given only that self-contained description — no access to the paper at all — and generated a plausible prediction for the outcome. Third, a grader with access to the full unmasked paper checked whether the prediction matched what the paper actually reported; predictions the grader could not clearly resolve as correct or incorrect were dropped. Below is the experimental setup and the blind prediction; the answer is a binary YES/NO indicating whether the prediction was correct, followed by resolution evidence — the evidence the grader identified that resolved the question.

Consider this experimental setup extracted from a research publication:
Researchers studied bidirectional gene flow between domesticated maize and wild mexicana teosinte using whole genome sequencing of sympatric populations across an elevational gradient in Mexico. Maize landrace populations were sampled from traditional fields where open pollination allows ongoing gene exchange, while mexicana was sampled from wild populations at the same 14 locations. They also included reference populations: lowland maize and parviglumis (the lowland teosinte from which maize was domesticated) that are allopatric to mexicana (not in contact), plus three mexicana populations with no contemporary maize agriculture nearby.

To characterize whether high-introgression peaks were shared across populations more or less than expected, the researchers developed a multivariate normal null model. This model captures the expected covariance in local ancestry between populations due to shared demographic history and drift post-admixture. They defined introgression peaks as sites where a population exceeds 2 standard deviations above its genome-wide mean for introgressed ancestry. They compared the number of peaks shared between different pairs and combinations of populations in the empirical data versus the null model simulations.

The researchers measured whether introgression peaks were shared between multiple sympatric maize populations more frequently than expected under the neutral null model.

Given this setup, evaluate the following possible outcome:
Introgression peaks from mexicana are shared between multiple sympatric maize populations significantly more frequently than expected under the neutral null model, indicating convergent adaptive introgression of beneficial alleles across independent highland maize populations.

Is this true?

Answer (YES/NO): YES